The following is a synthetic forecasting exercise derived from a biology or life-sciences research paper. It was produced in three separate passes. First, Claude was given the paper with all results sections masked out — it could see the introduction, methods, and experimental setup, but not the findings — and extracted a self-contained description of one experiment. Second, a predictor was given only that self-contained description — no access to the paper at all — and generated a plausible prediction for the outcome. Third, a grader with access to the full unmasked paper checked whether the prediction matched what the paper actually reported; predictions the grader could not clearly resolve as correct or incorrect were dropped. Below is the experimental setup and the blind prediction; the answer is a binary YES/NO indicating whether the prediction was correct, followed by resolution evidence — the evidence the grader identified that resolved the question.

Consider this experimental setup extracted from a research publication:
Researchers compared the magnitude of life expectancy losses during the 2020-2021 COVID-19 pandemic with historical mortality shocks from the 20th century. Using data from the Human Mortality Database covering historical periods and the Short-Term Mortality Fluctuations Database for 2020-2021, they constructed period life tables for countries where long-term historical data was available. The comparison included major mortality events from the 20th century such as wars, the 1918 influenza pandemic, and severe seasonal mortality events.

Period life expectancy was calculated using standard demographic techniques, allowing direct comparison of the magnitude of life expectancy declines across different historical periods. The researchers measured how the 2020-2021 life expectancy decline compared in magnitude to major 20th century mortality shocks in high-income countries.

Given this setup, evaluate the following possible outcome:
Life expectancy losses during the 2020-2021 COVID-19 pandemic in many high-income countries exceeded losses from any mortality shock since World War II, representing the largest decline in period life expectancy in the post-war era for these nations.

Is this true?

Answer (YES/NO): YES